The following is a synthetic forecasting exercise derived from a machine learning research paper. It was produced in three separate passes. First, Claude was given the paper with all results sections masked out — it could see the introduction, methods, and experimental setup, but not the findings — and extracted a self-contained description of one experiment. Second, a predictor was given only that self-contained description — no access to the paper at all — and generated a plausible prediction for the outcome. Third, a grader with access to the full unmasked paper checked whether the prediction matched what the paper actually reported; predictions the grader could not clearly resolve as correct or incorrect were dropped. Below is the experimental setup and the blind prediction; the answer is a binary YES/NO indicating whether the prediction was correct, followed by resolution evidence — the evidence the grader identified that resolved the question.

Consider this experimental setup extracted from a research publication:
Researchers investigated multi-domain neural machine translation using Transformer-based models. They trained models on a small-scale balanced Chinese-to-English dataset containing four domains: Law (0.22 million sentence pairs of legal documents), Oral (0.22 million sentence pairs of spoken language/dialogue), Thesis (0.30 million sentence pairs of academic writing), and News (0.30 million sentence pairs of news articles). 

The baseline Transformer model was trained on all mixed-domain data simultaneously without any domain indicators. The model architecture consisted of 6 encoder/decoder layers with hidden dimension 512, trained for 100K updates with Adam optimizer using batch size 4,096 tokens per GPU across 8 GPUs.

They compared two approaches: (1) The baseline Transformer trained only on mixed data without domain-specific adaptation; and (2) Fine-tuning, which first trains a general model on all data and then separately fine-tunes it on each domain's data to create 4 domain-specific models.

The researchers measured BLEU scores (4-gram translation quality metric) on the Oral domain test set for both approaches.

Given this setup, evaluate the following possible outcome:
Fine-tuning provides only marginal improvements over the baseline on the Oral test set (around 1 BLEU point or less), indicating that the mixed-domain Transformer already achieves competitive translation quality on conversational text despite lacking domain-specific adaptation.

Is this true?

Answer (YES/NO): NO